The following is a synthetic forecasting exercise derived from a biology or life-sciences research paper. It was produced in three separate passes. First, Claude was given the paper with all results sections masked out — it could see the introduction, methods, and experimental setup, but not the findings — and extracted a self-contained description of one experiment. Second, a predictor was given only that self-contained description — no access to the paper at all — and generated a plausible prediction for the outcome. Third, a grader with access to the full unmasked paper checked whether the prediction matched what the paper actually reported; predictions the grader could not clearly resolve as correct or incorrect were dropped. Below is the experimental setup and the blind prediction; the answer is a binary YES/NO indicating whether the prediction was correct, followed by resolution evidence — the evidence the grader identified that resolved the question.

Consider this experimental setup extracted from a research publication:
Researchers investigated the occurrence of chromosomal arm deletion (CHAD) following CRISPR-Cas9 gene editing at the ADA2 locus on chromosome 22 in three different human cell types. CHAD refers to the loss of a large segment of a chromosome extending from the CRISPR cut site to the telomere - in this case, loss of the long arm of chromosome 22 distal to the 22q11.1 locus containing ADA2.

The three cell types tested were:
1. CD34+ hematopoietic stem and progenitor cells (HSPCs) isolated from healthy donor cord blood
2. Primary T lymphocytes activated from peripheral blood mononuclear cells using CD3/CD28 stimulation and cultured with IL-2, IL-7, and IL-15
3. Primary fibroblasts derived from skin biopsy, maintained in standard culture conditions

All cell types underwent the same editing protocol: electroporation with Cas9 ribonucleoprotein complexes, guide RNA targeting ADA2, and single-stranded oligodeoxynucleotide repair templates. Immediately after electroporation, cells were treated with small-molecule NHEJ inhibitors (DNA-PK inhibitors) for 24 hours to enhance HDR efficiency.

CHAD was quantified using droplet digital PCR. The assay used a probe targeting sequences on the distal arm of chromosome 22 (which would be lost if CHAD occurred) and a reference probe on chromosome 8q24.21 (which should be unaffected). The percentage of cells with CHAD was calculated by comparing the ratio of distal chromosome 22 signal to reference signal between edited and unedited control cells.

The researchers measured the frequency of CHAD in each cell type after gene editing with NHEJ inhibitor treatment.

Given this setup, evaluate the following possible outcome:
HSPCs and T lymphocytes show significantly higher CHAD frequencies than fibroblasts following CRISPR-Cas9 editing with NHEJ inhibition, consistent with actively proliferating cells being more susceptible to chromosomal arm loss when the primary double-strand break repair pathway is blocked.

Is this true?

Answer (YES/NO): NO